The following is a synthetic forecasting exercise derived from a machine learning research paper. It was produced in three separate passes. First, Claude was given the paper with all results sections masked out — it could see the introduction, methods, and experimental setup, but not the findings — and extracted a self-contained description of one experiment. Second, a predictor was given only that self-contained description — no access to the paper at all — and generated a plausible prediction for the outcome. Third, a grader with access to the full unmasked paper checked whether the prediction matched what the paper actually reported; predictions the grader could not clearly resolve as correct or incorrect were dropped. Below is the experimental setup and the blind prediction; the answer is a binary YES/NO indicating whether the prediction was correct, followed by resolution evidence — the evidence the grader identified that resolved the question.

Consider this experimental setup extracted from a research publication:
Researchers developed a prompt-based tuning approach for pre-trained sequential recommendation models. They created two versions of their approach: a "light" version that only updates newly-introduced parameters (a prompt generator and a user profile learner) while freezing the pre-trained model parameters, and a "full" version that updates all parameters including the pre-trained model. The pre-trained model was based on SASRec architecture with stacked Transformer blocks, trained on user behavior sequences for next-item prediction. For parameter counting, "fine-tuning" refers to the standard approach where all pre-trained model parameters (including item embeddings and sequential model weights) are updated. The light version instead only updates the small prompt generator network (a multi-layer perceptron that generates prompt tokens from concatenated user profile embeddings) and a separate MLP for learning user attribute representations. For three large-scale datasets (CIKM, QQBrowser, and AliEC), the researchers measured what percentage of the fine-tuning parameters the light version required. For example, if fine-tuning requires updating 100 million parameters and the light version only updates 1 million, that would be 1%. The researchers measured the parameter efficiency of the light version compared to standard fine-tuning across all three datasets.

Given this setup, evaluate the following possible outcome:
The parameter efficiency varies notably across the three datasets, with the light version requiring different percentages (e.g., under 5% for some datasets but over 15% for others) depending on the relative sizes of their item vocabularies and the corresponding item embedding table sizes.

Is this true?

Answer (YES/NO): NO